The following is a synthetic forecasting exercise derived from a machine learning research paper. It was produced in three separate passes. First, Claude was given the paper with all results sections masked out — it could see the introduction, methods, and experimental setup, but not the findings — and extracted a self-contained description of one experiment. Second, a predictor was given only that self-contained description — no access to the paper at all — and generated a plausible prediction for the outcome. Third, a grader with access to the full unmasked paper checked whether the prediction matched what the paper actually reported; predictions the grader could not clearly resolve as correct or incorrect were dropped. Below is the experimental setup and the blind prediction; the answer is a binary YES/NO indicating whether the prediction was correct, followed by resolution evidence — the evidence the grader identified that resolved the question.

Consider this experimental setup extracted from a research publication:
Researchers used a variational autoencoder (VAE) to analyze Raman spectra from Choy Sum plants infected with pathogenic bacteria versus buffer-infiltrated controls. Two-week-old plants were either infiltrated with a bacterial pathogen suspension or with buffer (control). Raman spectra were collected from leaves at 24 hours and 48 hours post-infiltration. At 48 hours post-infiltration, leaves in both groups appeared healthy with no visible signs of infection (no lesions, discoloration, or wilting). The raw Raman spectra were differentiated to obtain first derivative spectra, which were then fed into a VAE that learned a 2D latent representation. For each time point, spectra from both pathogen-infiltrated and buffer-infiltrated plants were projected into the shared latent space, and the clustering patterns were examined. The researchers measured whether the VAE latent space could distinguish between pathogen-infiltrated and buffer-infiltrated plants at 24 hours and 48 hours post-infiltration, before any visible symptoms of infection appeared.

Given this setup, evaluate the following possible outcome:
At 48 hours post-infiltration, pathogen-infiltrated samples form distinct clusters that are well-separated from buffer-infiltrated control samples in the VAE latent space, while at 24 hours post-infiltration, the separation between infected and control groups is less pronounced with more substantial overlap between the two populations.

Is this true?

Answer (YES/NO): NO